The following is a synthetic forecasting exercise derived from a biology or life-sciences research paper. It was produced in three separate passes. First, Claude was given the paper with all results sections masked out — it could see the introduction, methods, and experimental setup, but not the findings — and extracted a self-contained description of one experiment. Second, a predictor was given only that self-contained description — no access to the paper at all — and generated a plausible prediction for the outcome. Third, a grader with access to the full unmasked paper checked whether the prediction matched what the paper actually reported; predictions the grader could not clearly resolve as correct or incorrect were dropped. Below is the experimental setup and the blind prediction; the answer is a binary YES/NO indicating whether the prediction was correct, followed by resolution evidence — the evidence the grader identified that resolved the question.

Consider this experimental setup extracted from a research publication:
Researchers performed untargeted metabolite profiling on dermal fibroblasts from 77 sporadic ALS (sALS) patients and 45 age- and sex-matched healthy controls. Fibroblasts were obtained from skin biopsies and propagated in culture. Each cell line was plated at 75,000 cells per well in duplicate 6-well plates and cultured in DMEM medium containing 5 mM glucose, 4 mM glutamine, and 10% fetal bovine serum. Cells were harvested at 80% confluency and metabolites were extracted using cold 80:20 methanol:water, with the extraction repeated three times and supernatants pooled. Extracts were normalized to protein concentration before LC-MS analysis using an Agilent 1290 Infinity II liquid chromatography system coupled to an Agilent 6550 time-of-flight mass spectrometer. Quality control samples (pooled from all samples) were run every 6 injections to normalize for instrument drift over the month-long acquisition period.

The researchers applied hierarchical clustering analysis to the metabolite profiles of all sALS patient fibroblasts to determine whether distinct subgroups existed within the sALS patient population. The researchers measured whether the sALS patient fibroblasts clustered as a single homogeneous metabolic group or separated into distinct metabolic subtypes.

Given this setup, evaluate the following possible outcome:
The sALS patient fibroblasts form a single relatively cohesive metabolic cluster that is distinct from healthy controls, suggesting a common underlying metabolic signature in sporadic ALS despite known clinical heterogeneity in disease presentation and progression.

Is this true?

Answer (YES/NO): NO